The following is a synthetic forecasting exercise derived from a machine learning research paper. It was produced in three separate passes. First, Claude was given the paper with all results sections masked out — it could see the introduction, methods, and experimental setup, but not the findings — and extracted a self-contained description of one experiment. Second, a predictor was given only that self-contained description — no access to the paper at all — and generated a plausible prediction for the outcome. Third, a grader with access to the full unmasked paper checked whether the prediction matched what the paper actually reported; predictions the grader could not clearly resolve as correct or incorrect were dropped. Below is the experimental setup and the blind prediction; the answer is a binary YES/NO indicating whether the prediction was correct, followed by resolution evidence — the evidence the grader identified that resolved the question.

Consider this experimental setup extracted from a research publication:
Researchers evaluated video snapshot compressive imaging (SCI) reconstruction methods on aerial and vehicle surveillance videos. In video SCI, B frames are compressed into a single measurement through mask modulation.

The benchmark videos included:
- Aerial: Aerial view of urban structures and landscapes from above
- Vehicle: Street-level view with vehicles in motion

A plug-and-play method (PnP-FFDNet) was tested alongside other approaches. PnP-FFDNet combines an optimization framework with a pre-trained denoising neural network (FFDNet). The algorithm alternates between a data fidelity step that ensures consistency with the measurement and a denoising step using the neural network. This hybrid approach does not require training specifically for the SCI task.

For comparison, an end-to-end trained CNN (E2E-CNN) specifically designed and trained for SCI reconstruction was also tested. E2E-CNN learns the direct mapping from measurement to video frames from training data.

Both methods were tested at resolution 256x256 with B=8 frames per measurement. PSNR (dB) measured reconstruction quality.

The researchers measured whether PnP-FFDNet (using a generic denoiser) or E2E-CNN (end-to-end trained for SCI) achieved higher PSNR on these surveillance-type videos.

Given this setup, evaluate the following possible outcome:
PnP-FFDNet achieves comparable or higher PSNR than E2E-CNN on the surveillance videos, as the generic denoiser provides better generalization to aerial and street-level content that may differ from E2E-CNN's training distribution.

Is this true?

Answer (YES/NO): NO